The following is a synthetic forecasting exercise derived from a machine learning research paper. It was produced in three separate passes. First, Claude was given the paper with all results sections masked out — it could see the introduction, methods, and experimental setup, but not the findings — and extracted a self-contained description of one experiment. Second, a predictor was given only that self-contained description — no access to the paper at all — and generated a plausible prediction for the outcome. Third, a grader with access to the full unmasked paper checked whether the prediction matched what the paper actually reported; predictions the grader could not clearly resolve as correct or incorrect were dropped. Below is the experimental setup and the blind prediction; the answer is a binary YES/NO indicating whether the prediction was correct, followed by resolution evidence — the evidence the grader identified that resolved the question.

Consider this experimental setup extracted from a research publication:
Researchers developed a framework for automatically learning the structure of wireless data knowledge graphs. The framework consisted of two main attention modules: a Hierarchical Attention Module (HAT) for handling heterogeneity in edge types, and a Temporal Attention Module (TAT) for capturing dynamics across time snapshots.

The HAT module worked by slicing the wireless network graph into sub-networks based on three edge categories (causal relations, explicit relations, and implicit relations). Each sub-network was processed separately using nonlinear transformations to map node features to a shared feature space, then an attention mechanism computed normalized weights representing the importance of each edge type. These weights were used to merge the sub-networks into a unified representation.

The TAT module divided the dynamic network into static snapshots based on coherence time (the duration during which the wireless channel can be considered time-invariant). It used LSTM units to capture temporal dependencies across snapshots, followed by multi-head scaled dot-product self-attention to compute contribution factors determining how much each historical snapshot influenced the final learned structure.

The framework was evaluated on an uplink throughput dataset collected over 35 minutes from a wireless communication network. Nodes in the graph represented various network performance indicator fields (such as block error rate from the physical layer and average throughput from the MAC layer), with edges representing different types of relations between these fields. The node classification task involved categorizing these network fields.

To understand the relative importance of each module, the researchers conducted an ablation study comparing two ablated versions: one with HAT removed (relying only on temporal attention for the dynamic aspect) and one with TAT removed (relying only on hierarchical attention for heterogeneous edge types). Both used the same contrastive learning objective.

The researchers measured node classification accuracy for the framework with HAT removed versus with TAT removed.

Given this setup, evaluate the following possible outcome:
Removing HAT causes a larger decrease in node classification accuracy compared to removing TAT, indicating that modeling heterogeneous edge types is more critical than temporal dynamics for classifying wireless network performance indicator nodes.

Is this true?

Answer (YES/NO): NO